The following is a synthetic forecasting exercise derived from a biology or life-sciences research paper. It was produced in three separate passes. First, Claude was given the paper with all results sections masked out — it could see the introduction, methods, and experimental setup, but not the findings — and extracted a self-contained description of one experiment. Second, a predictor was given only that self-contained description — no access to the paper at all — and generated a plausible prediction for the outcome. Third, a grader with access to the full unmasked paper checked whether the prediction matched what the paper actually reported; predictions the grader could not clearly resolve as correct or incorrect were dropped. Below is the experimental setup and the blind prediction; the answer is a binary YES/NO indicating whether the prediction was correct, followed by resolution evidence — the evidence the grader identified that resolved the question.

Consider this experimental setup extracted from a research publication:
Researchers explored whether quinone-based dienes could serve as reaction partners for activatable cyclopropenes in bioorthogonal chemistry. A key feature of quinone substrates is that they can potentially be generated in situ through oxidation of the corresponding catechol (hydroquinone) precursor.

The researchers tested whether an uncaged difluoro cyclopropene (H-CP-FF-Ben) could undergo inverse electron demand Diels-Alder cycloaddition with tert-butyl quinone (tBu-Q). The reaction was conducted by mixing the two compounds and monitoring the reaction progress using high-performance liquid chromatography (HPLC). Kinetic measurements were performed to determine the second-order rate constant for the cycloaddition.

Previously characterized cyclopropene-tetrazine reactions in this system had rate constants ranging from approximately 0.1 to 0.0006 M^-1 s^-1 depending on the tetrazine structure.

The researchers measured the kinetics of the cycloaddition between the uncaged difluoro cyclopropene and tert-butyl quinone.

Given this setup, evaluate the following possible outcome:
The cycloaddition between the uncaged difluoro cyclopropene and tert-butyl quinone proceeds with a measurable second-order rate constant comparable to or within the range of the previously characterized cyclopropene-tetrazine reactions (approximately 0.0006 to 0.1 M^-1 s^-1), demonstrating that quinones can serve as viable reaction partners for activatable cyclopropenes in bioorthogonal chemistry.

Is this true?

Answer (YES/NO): YES